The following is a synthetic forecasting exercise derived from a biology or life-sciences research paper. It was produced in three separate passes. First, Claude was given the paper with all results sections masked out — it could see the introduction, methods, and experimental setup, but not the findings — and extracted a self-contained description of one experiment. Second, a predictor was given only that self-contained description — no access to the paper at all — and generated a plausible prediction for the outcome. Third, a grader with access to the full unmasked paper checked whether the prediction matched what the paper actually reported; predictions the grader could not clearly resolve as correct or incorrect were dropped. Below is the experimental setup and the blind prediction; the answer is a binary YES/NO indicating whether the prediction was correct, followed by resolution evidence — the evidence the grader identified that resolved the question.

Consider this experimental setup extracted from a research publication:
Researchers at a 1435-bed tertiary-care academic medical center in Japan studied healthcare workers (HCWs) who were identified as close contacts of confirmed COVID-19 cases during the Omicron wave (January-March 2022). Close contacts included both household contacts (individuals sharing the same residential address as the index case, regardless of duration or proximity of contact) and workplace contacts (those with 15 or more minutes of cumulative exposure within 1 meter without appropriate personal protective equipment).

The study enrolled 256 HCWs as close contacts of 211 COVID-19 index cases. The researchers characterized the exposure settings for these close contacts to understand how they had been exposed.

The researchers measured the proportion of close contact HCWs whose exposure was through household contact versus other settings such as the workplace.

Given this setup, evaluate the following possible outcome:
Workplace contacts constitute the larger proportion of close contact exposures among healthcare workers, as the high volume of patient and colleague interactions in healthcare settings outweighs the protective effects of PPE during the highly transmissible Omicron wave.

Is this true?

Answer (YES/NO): NO